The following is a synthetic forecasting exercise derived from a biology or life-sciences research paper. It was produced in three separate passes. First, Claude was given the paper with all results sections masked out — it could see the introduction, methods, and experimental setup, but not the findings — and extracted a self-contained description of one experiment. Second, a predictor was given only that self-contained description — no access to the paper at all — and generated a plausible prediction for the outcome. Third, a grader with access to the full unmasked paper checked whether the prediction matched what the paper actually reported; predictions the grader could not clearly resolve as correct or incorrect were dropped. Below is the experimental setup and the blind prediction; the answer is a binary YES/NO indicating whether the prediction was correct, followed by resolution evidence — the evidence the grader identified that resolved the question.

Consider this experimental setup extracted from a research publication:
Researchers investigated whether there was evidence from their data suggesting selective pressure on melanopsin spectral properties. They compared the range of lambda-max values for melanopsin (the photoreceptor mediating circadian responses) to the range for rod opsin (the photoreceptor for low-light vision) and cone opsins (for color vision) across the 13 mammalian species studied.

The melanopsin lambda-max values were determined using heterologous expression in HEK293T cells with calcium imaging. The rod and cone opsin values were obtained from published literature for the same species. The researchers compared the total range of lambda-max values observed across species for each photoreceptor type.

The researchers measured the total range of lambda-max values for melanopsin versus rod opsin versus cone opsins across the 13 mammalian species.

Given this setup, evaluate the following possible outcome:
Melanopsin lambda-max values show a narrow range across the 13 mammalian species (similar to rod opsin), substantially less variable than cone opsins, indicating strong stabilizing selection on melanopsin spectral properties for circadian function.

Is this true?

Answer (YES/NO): YES